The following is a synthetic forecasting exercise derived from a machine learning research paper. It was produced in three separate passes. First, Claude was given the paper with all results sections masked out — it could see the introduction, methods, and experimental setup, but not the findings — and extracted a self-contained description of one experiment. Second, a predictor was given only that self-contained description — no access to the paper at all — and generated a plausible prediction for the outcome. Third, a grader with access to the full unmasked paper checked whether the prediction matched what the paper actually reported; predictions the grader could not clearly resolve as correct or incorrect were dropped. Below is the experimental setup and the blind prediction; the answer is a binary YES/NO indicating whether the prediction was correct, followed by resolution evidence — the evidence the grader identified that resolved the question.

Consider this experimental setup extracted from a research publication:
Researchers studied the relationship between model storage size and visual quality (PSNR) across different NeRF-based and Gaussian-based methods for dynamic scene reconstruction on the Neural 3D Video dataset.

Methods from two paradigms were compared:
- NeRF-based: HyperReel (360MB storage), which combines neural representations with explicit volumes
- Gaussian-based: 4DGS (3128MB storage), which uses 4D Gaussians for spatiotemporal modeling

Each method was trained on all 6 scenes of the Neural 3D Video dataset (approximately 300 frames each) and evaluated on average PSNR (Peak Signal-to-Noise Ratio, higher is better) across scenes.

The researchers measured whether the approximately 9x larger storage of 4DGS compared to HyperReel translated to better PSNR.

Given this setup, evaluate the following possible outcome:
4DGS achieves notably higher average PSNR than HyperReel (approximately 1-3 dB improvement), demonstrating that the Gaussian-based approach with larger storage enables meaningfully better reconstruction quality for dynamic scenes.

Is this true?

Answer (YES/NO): NO